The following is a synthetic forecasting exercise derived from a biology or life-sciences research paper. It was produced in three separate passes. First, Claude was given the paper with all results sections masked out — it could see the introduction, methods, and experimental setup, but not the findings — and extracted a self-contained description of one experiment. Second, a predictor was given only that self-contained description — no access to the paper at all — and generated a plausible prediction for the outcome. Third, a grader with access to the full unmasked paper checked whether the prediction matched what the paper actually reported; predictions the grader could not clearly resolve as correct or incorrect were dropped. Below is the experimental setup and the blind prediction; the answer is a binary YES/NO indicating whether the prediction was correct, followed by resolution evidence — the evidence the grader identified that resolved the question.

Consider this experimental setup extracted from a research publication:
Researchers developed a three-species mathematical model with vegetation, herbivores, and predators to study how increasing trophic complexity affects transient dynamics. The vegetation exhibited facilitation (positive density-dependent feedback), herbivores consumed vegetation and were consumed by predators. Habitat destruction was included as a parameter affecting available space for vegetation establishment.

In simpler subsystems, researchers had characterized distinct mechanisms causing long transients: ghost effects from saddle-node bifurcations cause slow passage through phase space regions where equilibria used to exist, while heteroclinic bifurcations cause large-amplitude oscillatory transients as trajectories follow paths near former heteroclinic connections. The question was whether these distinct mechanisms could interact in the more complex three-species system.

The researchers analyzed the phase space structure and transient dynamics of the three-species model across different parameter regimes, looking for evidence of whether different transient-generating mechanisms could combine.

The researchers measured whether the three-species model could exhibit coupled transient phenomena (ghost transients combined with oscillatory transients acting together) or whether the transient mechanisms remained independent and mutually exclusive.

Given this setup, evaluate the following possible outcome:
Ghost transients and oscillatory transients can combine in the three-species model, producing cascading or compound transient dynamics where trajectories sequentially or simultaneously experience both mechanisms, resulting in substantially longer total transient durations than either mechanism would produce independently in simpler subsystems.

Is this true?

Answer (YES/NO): YES